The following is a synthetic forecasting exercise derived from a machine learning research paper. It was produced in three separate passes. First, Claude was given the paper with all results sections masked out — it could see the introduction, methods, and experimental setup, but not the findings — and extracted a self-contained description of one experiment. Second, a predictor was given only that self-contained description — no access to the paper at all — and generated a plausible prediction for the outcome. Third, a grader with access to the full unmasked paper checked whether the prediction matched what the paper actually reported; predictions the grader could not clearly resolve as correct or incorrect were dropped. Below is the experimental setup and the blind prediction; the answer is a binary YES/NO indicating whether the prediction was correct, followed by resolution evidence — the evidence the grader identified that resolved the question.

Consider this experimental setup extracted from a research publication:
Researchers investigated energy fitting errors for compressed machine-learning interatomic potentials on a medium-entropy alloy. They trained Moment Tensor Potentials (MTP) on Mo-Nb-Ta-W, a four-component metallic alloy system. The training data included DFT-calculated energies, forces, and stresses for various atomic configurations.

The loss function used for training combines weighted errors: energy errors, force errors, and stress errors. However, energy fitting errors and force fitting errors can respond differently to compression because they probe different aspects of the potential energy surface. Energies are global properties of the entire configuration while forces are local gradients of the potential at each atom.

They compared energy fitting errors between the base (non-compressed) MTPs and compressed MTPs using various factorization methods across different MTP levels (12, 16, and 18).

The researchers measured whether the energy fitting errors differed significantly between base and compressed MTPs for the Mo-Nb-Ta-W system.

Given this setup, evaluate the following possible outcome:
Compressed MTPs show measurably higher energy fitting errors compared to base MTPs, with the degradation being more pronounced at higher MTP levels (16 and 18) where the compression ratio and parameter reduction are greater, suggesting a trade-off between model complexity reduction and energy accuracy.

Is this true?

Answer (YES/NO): NO